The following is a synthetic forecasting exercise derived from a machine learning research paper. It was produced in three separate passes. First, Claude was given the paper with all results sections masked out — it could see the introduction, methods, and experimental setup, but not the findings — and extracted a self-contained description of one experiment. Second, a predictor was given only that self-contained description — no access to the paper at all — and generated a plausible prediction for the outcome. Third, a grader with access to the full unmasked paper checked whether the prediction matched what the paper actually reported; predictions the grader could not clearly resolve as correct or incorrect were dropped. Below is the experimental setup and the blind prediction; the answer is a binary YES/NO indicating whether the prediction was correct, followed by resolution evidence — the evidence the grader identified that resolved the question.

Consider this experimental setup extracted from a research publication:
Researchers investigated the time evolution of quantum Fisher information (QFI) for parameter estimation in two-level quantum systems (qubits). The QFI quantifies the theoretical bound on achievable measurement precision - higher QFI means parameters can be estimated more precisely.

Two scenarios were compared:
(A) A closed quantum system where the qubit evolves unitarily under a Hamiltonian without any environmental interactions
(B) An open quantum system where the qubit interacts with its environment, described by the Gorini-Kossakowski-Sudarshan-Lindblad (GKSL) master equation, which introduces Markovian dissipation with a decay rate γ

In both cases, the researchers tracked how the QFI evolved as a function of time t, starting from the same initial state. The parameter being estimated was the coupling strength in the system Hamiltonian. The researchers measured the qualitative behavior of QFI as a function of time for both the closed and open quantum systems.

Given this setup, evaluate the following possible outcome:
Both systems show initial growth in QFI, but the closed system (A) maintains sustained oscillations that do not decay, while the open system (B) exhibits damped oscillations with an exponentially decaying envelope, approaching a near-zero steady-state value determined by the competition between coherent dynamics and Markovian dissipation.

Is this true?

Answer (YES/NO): NO